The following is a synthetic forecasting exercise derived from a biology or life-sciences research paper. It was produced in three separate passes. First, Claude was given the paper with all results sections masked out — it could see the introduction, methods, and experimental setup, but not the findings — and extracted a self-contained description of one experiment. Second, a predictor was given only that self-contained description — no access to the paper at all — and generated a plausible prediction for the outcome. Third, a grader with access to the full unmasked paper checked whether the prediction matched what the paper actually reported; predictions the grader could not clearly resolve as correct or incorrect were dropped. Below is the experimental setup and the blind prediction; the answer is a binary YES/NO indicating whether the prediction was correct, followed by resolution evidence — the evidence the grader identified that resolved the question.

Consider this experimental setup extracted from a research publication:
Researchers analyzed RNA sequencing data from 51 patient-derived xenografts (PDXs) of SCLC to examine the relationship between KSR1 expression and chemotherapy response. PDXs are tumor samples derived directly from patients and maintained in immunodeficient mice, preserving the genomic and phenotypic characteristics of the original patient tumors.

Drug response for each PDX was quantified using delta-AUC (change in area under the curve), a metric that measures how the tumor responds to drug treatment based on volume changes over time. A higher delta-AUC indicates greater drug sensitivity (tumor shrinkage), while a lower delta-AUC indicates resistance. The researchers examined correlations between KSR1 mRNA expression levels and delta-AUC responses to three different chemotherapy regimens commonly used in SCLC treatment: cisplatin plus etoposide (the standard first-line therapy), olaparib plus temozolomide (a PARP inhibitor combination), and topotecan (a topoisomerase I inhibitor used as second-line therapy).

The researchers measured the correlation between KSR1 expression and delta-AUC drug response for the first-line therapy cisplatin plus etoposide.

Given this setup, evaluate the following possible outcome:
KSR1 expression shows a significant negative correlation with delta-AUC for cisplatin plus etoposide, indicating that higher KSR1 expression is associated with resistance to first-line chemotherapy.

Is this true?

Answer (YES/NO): NO